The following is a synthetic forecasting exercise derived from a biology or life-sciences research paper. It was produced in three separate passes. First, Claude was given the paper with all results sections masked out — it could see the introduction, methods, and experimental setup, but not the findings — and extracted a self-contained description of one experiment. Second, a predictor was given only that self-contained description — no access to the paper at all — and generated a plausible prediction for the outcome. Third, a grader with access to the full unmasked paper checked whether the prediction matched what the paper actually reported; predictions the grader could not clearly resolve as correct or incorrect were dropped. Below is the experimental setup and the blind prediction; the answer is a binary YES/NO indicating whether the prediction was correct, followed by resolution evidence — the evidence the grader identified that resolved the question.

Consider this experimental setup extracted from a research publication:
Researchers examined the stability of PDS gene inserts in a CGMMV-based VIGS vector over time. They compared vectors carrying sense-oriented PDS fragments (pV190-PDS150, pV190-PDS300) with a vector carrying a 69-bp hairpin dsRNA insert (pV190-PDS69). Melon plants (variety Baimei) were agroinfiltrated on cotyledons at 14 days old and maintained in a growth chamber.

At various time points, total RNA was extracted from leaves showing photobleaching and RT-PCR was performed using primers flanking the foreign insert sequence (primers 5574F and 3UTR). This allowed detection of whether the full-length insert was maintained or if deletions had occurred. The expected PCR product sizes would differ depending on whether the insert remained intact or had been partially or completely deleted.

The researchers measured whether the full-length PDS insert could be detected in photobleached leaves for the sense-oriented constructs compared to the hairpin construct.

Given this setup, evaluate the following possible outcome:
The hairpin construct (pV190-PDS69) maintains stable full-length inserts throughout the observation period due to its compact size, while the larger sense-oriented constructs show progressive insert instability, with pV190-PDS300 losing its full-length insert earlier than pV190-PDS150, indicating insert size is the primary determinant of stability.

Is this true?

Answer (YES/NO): NO